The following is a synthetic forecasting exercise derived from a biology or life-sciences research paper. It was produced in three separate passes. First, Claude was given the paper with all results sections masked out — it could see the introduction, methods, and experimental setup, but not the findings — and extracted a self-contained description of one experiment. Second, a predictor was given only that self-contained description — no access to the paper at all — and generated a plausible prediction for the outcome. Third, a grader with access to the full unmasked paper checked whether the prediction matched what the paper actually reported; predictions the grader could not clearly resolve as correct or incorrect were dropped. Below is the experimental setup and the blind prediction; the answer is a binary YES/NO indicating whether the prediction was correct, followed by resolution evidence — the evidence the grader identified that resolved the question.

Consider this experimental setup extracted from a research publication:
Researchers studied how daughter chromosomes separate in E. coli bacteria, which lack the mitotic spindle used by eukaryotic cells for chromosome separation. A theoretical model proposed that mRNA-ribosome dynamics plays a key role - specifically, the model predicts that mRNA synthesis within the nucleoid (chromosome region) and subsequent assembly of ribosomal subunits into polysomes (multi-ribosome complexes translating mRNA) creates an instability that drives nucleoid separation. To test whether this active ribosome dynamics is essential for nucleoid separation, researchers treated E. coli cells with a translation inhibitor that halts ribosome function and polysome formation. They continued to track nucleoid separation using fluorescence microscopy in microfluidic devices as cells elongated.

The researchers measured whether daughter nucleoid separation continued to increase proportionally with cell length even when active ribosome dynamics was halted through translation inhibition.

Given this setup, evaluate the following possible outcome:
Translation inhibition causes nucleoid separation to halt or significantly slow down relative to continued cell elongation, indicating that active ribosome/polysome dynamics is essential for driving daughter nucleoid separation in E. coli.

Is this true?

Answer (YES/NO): NO